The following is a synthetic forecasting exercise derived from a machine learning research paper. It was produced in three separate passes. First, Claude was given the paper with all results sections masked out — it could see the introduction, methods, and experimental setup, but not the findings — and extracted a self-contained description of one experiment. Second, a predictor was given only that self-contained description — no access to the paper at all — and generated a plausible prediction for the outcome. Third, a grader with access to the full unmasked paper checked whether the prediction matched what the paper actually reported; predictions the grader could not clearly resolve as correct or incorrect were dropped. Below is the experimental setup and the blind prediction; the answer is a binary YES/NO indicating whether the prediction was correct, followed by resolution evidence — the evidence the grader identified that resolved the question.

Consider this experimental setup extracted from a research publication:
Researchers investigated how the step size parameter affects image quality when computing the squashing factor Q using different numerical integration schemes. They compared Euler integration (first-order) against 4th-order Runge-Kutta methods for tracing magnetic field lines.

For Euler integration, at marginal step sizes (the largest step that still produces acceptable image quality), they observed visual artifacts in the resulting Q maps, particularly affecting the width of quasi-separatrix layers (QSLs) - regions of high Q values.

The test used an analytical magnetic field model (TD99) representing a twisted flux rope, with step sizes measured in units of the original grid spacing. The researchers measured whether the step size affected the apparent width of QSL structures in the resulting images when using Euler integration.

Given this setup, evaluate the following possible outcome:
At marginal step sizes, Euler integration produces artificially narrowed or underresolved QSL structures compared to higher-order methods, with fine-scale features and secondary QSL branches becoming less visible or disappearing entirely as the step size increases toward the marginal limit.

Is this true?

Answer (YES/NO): YES